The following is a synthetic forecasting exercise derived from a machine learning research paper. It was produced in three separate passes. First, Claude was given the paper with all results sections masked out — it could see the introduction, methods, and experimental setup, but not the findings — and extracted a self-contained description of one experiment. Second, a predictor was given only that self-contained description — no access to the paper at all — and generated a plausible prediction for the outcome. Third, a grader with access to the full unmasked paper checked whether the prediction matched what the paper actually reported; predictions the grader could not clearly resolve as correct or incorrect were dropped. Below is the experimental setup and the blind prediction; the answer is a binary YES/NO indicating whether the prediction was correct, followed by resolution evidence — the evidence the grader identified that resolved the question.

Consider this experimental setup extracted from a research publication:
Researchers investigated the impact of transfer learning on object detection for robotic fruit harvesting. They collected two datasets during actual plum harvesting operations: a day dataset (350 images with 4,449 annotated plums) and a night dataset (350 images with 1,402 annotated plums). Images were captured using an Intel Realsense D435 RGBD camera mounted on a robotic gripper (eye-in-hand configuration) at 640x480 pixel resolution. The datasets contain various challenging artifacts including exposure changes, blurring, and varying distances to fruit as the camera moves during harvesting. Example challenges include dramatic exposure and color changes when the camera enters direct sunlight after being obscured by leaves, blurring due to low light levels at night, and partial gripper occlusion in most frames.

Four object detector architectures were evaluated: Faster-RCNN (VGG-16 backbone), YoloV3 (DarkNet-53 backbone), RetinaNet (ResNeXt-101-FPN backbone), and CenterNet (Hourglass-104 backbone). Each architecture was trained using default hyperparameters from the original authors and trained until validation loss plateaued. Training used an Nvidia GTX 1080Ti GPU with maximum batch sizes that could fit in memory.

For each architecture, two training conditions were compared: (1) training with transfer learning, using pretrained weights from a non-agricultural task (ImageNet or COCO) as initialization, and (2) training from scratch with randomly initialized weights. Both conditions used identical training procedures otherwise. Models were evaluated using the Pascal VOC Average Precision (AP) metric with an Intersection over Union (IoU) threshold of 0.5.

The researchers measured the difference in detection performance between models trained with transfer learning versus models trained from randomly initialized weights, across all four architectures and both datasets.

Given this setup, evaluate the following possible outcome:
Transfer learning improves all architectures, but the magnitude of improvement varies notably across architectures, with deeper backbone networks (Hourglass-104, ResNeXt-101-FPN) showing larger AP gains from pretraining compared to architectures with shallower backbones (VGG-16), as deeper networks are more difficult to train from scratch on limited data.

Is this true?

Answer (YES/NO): NO